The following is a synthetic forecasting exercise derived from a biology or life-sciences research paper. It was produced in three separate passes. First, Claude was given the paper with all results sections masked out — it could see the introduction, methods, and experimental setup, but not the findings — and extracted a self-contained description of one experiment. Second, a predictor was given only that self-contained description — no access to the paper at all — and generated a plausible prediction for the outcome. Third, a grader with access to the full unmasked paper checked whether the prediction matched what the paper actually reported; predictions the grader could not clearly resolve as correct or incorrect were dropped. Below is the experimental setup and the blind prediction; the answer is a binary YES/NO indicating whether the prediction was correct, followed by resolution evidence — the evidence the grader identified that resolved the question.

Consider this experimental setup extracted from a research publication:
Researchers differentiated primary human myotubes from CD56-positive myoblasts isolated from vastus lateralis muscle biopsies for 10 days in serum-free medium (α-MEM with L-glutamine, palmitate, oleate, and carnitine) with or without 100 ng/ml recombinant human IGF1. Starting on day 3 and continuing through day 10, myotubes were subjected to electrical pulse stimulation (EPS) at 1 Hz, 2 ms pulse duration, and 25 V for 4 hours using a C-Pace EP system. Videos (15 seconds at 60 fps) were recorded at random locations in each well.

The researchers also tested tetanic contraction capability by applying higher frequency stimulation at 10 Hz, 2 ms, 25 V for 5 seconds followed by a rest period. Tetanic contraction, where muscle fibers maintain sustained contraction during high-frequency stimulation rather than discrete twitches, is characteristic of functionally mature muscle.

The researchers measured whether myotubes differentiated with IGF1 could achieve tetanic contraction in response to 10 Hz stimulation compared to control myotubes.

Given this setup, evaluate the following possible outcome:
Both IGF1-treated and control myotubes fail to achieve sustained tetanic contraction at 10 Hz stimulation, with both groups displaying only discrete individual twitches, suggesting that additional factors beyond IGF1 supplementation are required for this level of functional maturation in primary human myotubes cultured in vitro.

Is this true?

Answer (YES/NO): NO